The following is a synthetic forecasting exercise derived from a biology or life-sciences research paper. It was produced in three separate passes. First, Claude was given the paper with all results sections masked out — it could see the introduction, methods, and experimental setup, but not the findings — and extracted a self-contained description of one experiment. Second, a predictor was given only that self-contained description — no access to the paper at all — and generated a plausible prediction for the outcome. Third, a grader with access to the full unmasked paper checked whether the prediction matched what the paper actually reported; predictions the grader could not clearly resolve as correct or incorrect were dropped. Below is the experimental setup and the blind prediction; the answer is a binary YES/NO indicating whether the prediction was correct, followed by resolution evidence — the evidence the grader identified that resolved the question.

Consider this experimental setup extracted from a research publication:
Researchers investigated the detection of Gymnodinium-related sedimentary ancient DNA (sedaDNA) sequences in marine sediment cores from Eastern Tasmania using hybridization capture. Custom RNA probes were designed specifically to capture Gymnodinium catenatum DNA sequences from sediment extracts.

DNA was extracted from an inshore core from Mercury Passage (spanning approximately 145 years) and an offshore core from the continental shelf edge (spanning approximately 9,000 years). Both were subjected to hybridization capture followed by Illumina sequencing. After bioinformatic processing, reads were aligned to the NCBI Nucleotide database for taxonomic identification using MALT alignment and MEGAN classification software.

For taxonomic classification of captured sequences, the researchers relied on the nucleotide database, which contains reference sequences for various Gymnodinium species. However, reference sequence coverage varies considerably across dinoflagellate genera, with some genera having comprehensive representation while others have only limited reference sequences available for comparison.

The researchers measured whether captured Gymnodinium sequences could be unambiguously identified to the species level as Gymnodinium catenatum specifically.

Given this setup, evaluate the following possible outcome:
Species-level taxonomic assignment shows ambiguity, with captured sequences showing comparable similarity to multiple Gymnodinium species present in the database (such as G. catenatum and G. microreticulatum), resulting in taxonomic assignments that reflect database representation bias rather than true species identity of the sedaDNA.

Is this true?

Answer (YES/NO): NO